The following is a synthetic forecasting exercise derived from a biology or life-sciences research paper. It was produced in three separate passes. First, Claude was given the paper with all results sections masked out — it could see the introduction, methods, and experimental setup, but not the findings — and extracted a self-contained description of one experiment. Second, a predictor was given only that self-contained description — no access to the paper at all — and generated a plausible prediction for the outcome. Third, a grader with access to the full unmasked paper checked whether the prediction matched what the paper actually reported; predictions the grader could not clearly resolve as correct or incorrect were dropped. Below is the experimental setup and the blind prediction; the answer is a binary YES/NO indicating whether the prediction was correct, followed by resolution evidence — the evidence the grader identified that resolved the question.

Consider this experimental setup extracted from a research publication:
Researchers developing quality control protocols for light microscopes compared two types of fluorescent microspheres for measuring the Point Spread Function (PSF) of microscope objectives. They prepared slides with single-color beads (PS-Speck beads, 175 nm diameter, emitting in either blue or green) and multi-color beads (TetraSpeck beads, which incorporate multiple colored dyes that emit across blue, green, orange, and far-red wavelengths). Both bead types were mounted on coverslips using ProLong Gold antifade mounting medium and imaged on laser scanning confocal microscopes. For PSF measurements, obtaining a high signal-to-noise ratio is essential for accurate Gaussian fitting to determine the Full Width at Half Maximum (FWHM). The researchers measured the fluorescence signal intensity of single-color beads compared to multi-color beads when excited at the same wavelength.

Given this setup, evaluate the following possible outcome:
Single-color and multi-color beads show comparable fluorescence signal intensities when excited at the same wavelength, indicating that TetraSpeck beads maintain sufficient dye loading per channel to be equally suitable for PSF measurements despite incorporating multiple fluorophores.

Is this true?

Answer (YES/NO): NO